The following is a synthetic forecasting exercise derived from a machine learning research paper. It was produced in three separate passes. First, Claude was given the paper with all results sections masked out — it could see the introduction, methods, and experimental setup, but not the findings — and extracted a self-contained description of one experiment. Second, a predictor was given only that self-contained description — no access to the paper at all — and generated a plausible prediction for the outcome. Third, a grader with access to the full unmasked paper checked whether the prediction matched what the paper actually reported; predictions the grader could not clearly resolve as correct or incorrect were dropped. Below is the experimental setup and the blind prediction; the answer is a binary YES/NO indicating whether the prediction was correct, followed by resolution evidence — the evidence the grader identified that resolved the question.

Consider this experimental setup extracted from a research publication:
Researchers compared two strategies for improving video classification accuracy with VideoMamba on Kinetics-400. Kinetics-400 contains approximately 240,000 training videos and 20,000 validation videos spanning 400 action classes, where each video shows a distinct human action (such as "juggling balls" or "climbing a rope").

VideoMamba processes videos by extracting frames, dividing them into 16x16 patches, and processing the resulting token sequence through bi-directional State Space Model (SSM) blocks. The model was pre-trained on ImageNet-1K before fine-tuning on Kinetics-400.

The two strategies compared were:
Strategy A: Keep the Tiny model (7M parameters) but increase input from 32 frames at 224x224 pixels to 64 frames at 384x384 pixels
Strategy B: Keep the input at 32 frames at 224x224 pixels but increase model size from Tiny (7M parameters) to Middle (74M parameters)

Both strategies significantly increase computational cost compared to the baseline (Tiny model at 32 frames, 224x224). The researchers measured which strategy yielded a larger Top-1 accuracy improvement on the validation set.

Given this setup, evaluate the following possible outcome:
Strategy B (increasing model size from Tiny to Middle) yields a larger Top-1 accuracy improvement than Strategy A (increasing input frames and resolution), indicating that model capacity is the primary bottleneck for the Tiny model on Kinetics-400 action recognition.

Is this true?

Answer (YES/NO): YES